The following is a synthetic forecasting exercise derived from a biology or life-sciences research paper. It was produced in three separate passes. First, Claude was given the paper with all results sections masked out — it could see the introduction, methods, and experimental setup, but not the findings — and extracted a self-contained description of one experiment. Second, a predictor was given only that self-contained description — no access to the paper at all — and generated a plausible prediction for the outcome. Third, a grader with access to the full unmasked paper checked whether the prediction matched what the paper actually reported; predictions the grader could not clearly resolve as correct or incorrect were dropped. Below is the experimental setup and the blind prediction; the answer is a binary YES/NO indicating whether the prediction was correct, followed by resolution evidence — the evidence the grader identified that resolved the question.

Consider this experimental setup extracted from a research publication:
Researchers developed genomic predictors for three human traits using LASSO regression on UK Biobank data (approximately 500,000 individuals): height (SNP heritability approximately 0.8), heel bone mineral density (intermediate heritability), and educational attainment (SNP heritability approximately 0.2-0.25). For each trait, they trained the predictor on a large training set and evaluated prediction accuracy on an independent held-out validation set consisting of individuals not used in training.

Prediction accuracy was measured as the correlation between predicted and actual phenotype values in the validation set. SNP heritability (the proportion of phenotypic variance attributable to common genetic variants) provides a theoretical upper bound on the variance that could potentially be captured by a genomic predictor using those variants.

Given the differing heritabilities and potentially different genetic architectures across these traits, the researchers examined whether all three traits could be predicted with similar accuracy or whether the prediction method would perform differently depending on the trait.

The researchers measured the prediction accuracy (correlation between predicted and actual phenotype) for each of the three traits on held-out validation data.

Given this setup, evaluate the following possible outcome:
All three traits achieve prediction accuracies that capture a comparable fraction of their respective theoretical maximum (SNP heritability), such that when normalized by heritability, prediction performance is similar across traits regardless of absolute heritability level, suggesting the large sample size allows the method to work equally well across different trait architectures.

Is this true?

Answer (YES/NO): NO